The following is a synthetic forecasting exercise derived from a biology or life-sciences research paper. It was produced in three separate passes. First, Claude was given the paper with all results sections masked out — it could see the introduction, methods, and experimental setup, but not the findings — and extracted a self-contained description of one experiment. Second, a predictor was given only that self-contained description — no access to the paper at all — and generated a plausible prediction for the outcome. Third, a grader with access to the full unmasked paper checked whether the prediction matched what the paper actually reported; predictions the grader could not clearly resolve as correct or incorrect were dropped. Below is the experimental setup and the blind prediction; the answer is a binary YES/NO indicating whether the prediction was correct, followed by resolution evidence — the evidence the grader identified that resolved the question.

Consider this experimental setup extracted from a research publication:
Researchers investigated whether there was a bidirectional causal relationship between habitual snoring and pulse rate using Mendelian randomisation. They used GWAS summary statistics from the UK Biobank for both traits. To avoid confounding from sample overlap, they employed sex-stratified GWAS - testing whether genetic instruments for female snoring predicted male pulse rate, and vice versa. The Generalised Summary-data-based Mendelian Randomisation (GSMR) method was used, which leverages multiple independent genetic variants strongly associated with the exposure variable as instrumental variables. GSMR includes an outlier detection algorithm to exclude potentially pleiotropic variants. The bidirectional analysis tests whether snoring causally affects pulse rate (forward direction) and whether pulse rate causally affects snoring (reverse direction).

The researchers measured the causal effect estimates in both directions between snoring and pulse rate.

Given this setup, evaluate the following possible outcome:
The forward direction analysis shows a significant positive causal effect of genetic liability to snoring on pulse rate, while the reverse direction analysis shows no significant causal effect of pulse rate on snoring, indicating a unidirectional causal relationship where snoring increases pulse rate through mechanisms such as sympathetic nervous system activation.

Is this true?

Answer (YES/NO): NO